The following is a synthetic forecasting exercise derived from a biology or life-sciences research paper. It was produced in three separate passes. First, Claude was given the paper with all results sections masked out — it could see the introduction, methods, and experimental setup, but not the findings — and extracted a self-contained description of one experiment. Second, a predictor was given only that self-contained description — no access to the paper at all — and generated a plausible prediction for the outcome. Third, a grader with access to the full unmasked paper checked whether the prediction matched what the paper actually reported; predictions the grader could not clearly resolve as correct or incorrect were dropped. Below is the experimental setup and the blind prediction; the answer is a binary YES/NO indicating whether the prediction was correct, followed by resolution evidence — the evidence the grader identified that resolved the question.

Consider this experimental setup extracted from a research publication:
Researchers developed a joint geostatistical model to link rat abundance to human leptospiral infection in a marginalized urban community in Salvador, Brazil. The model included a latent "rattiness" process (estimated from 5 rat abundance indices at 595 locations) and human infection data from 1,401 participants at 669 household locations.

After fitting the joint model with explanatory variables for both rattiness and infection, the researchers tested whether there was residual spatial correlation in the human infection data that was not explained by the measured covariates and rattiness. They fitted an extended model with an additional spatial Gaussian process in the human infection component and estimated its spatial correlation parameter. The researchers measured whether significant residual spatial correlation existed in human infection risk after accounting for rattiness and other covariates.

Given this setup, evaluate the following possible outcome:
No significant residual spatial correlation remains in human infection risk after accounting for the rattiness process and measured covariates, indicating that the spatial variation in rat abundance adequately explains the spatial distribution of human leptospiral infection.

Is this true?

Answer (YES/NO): YES